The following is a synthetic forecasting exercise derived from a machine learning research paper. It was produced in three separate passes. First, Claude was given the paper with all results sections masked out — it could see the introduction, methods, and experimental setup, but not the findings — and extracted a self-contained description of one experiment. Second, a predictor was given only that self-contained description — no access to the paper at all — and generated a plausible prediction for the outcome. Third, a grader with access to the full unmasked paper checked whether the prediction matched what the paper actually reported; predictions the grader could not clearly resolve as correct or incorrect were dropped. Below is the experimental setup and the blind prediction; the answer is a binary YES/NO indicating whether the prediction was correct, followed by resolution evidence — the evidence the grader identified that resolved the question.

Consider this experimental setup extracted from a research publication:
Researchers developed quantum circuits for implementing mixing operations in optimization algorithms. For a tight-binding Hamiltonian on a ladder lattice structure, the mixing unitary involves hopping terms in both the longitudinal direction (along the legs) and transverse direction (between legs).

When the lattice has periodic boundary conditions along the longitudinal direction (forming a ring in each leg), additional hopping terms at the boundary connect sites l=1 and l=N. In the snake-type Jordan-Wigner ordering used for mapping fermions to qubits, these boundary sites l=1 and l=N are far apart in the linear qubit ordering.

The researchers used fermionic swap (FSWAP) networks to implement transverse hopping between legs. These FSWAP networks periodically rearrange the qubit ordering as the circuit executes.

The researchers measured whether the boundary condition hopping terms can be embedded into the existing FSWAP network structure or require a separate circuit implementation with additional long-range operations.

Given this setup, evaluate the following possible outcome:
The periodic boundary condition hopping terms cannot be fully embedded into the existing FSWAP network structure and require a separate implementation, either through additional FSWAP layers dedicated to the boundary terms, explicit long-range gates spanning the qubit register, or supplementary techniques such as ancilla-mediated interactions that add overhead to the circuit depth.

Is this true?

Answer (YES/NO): NO